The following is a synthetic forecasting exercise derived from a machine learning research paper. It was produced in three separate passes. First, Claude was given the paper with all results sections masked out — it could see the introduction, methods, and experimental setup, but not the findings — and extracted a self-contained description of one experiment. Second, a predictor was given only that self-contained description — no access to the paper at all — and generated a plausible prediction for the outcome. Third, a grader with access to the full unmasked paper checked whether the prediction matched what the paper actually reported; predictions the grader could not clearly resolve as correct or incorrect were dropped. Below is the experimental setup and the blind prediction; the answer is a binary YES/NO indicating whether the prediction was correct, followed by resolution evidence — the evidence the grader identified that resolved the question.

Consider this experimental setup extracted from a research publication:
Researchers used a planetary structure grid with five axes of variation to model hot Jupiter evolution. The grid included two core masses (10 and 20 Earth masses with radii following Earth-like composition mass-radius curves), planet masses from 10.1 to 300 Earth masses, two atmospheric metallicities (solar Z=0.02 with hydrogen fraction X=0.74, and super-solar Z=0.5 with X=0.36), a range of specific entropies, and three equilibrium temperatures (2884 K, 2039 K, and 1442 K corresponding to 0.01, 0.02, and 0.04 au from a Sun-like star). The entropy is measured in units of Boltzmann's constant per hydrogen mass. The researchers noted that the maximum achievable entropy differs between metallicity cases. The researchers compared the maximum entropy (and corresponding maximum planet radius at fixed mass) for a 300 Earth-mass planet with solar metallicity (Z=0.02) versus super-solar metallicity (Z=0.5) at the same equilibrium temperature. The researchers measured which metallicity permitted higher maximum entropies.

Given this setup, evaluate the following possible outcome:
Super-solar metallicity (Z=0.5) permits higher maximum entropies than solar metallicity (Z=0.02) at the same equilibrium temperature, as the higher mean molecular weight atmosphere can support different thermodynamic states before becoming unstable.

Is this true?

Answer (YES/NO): NO